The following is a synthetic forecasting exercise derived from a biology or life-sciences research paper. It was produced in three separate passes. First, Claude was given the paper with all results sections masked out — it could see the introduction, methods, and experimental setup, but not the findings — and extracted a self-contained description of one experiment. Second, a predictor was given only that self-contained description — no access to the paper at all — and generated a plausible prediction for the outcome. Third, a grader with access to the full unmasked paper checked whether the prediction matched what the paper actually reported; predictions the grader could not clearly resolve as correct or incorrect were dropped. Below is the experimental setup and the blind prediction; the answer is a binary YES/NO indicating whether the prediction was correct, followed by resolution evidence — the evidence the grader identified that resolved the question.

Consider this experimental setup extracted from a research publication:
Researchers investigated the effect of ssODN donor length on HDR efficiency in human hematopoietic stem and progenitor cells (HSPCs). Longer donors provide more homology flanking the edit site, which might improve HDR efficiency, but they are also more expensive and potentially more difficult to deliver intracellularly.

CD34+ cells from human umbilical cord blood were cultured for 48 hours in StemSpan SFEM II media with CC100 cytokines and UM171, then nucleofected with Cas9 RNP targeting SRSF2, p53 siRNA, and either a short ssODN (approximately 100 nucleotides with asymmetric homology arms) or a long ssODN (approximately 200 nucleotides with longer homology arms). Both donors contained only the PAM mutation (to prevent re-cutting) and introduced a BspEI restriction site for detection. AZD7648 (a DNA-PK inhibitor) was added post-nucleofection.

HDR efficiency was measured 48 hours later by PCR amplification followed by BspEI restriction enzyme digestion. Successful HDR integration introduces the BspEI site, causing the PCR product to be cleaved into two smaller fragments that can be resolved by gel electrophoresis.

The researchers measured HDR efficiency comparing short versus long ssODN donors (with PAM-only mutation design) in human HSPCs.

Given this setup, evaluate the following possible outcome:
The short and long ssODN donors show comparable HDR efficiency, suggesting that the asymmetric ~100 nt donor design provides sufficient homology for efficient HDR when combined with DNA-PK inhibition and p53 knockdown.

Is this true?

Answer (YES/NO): NO